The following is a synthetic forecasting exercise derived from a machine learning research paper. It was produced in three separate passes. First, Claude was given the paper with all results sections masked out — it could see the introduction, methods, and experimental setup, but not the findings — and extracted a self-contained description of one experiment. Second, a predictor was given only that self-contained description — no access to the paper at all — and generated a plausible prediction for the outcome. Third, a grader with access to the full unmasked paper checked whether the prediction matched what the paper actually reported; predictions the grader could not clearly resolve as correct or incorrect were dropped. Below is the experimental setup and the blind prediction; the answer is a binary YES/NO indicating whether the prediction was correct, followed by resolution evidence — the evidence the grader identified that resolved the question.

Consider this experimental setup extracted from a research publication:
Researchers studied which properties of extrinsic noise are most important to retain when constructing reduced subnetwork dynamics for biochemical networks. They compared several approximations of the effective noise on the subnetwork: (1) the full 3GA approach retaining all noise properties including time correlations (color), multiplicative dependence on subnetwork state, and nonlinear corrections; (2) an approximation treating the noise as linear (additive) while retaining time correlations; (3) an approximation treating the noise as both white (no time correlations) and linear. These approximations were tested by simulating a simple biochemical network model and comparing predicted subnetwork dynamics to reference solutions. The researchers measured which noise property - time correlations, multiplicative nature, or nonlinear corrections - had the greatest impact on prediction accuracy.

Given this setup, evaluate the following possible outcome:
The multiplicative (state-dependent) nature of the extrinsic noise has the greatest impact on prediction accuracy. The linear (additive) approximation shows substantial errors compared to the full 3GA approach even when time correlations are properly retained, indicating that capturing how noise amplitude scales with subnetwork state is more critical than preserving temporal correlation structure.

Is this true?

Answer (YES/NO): NO